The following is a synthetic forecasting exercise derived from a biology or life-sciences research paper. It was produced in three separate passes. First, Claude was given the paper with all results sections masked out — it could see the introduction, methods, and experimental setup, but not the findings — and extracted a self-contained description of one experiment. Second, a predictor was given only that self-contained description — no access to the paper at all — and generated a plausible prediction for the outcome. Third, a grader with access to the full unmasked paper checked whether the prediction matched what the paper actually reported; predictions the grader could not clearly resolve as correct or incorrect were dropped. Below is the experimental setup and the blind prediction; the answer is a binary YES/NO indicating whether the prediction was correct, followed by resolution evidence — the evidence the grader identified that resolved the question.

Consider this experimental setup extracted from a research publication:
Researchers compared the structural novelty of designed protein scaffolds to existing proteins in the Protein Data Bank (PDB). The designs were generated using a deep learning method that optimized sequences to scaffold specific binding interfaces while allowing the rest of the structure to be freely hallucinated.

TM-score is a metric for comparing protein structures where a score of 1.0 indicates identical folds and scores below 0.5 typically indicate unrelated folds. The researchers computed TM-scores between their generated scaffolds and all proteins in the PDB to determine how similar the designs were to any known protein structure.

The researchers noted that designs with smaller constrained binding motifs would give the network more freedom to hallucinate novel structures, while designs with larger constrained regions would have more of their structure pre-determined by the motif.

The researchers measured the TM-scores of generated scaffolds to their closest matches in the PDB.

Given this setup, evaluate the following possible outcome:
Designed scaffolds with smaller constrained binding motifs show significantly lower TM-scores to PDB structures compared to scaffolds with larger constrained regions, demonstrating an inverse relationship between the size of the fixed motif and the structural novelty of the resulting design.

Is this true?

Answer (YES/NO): YES